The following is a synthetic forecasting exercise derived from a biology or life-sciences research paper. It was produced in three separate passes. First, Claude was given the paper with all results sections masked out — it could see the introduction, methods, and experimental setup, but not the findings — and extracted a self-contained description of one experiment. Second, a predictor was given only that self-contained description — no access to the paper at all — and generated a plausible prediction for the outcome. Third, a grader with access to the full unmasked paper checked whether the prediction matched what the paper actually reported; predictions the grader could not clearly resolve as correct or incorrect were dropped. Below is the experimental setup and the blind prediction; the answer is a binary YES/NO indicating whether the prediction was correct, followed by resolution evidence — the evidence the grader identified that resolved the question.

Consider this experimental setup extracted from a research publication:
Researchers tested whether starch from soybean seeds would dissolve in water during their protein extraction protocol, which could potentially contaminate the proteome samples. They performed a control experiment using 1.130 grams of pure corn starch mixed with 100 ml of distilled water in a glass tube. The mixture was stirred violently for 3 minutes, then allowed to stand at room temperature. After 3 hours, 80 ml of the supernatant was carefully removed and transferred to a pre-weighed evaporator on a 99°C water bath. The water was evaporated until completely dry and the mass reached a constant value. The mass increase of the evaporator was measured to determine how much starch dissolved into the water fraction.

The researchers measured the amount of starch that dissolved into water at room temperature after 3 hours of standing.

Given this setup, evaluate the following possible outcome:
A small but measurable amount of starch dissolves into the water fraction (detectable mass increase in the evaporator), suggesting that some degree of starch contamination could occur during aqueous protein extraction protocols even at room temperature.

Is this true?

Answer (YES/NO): NO